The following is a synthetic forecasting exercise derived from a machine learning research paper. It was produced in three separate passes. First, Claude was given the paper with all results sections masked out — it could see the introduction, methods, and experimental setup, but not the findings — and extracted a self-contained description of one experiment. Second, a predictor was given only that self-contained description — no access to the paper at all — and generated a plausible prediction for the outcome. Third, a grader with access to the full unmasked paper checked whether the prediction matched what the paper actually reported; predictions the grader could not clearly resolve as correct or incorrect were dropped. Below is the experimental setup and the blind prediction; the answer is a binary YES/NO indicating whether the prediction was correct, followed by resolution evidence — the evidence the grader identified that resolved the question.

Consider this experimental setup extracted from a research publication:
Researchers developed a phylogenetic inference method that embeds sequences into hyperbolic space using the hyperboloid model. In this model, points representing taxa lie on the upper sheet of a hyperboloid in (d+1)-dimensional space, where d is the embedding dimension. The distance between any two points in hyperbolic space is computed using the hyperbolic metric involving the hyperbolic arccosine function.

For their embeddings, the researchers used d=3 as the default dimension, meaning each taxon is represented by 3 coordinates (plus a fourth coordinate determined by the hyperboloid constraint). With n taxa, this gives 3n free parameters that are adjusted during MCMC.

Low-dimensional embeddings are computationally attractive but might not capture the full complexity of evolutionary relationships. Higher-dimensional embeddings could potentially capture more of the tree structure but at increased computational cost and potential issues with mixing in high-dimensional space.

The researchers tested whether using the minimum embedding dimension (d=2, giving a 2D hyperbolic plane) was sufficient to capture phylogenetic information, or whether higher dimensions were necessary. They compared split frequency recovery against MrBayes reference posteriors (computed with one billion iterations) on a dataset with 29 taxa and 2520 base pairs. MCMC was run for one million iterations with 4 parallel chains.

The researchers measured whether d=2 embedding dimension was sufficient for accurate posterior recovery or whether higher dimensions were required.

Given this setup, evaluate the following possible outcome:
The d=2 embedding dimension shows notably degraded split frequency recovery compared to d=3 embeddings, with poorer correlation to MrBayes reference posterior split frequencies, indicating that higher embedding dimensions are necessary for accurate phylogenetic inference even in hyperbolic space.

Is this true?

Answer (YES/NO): YES